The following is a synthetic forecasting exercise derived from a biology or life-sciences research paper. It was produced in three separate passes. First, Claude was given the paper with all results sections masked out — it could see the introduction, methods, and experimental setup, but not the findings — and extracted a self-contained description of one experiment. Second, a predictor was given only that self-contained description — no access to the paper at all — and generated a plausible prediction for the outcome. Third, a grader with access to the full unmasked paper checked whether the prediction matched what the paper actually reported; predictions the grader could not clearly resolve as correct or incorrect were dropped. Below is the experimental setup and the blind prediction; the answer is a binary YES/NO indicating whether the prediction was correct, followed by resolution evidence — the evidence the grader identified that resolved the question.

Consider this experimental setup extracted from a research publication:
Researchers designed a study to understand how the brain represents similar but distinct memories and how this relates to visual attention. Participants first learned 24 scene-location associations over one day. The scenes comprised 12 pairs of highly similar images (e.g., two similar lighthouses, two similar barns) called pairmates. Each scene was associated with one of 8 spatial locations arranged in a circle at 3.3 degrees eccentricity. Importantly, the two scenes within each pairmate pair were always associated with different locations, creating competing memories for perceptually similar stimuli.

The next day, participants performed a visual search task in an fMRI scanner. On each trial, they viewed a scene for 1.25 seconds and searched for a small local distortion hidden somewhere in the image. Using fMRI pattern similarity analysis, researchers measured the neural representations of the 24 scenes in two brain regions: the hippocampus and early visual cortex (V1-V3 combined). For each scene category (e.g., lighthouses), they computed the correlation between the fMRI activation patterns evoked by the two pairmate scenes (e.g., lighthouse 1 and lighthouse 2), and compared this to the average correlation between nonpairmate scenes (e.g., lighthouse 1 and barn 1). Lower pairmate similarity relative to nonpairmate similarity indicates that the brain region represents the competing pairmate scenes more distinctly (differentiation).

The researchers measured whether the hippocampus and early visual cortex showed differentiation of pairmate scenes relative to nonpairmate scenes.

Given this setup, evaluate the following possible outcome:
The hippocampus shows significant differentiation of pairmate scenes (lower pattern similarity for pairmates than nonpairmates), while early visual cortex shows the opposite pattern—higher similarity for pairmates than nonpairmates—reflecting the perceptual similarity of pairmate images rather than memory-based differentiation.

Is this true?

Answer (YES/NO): YES